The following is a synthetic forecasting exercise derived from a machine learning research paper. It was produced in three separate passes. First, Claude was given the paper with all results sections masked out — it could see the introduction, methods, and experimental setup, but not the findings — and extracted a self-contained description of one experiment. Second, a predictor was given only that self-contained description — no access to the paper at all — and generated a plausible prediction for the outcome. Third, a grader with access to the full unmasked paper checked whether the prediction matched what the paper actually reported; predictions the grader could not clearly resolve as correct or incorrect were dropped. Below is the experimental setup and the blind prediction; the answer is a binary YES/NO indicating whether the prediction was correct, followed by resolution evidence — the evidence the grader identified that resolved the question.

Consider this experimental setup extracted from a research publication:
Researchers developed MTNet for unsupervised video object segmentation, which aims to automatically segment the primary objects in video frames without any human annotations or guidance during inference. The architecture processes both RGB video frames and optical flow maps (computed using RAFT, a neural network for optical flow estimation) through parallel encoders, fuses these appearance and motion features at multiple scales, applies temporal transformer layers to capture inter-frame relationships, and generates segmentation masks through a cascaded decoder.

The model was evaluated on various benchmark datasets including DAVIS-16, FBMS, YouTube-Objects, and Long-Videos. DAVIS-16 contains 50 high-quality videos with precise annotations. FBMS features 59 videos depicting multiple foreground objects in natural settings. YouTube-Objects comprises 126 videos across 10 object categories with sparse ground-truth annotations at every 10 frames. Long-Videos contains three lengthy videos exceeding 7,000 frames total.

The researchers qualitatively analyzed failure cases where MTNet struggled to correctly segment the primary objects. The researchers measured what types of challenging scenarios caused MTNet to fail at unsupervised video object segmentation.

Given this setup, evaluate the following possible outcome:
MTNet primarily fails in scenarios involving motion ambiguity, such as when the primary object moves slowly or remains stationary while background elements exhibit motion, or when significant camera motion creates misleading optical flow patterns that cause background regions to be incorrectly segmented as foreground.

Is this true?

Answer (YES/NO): NO